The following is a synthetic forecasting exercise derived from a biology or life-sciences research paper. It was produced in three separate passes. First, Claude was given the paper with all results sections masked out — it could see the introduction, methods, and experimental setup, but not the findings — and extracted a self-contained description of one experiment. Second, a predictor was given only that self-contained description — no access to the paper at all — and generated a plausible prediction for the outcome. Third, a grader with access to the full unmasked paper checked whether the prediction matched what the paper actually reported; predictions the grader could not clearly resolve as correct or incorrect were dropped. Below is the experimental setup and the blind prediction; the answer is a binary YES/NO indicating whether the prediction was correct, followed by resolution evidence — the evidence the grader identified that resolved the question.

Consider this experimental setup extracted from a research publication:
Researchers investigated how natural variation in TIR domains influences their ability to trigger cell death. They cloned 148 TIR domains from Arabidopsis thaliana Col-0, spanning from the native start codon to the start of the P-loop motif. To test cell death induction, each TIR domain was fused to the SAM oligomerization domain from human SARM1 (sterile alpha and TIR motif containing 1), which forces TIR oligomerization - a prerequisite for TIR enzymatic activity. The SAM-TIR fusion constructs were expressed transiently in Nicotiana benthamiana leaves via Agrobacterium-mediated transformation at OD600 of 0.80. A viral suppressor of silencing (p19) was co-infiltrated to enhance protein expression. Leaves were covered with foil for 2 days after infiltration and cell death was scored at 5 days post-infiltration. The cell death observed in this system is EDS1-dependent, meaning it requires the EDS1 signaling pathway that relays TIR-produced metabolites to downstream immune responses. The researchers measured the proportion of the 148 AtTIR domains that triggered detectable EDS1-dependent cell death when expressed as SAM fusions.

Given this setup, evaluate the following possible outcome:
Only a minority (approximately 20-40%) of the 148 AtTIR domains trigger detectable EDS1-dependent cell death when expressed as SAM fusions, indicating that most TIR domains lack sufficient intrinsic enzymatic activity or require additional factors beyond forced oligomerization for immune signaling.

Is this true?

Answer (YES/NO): NO